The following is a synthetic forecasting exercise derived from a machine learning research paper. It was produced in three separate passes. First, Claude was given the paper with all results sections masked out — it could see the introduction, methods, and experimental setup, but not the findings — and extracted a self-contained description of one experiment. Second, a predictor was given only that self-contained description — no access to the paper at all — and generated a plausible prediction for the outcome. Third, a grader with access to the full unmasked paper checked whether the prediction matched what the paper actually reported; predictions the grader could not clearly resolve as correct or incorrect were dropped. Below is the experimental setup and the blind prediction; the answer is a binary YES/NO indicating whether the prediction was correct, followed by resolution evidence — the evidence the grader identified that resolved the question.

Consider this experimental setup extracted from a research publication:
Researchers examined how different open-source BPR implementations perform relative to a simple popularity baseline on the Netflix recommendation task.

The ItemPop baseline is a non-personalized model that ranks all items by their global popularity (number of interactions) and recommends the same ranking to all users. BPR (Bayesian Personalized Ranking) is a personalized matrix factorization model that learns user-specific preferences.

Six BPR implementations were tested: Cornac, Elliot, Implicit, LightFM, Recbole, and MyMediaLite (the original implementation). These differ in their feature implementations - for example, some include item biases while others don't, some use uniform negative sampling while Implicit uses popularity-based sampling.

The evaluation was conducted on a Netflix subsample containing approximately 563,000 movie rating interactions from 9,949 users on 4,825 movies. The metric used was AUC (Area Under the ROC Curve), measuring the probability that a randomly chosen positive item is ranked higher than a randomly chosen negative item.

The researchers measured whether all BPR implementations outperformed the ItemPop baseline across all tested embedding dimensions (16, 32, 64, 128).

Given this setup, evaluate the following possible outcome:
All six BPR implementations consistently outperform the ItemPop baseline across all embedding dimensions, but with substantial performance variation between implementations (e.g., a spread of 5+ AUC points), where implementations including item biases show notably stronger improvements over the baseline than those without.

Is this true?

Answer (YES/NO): NO